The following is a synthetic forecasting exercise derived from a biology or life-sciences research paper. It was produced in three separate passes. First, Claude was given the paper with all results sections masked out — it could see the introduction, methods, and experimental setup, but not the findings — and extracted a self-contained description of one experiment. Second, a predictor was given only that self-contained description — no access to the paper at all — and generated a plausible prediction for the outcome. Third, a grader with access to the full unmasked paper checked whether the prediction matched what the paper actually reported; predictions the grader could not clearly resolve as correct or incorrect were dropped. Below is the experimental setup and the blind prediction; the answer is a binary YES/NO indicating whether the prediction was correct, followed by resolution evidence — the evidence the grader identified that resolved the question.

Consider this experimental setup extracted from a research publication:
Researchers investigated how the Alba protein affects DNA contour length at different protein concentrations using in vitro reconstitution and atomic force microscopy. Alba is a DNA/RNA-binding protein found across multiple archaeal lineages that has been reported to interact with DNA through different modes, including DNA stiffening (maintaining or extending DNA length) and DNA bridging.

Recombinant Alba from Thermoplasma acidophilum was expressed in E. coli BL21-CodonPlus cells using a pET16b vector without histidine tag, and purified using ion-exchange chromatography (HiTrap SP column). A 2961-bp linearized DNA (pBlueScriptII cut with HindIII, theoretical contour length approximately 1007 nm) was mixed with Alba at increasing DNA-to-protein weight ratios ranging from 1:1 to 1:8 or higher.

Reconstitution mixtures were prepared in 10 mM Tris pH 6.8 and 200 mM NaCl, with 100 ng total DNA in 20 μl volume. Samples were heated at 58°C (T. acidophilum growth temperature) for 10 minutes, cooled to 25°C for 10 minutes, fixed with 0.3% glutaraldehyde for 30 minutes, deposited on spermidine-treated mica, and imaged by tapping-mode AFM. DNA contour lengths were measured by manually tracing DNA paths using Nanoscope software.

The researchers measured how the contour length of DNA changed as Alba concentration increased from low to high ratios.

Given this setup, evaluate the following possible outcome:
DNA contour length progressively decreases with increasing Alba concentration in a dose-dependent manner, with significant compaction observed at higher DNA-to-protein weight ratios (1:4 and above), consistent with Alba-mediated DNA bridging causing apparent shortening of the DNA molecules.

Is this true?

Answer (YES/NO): NO